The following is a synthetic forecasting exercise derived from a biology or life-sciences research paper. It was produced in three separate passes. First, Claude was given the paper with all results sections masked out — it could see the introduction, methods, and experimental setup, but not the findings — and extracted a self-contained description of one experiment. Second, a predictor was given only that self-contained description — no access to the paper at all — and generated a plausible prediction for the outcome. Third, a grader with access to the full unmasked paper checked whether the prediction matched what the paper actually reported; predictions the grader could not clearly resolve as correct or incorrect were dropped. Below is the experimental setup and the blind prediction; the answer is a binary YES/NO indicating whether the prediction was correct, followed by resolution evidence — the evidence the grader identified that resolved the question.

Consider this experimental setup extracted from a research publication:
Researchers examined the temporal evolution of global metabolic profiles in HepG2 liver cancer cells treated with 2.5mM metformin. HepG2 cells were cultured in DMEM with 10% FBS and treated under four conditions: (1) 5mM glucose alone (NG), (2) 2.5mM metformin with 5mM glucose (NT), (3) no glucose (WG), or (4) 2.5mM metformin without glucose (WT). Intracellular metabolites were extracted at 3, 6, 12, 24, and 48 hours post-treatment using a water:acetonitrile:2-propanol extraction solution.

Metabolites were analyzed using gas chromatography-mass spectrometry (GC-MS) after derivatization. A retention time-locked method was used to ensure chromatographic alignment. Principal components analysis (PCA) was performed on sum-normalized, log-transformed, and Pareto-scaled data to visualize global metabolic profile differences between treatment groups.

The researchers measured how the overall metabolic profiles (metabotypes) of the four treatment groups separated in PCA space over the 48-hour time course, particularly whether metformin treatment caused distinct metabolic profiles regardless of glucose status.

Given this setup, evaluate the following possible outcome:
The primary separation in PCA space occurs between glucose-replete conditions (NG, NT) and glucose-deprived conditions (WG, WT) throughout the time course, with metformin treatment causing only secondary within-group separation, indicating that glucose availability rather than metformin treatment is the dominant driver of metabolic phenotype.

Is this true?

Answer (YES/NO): NO